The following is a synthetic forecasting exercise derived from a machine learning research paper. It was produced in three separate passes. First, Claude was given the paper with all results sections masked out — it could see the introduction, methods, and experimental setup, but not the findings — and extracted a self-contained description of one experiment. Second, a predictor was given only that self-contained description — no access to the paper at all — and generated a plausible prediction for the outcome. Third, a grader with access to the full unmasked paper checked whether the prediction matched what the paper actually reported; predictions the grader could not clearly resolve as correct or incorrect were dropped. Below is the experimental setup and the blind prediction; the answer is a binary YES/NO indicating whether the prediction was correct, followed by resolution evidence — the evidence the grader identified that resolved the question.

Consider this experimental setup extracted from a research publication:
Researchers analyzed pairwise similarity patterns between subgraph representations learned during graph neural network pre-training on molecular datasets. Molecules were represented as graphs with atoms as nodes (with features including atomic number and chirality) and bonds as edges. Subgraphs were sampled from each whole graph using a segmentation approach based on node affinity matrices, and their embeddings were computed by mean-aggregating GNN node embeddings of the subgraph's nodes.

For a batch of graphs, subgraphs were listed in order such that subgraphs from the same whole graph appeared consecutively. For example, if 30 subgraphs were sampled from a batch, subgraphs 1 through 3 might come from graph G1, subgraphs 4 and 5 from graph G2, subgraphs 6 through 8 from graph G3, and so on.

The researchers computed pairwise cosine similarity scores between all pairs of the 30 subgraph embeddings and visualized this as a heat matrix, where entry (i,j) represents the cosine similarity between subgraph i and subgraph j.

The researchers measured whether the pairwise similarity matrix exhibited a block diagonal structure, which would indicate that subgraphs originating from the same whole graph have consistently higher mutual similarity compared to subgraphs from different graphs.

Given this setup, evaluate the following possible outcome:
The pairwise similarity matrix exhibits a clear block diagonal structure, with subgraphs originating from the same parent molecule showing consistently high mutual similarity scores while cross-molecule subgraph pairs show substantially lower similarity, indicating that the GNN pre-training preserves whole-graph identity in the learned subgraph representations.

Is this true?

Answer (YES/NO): NO